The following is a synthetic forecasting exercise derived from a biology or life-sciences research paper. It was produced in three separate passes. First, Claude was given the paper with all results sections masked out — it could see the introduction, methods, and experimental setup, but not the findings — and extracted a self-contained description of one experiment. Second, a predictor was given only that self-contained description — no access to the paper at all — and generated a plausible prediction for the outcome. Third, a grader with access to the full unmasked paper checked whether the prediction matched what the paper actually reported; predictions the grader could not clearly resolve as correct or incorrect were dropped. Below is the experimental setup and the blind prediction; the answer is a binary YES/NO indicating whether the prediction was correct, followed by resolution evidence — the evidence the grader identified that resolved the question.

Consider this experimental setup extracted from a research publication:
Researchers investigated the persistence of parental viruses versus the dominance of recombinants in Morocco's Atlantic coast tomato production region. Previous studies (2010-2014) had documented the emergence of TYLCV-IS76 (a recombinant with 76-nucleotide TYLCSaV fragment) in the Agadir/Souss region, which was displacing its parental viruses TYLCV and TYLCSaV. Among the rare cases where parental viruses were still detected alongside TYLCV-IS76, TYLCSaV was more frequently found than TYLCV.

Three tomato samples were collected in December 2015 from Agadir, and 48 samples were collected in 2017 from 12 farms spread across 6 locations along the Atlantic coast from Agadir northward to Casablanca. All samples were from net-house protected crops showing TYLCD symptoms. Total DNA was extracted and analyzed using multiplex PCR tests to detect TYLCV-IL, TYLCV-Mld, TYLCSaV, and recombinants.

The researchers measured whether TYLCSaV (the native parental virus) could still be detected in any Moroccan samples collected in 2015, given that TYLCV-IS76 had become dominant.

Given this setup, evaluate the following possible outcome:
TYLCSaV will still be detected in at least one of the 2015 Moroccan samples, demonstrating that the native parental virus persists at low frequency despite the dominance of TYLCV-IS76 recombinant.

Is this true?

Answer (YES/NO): YES